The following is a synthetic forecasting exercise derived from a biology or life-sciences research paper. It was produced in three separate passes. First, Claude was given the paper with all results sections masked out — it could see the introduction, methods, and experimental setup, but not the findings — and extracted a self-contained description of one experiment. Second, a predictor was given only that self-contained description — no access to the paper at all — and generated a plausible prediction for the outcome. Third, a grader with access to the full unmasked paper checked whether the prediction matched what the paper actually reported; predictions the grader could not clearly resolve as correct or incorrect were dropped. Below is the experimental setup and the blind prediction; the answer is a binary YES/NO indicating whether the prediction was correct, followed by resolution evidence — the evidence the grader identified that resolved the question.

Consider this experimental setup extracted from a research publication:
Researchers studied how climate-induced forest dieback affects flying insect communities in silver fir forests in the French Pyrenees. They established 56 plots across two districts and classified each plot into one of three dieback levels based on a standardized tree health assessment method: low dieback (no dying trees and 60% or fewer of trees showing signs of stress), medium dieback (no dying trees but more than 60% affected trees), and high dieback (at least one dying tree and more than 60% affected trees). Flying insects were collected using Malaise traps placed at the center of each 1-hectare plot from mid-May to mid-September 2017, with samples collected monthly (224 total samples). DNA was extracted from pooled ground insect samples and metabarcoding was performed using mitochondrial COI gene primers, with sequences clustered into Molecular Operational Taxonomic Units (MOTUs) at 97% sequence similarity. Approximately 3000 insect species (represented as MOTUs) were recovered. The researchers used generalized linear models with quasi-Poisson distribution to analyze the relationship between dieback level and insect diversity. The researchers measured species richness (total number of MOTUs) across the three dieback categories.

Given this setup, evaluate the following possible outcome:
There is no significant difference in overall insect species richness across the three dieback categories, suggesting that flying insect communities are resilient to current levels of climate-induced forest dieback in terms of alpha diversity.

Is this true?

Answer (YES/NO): YES